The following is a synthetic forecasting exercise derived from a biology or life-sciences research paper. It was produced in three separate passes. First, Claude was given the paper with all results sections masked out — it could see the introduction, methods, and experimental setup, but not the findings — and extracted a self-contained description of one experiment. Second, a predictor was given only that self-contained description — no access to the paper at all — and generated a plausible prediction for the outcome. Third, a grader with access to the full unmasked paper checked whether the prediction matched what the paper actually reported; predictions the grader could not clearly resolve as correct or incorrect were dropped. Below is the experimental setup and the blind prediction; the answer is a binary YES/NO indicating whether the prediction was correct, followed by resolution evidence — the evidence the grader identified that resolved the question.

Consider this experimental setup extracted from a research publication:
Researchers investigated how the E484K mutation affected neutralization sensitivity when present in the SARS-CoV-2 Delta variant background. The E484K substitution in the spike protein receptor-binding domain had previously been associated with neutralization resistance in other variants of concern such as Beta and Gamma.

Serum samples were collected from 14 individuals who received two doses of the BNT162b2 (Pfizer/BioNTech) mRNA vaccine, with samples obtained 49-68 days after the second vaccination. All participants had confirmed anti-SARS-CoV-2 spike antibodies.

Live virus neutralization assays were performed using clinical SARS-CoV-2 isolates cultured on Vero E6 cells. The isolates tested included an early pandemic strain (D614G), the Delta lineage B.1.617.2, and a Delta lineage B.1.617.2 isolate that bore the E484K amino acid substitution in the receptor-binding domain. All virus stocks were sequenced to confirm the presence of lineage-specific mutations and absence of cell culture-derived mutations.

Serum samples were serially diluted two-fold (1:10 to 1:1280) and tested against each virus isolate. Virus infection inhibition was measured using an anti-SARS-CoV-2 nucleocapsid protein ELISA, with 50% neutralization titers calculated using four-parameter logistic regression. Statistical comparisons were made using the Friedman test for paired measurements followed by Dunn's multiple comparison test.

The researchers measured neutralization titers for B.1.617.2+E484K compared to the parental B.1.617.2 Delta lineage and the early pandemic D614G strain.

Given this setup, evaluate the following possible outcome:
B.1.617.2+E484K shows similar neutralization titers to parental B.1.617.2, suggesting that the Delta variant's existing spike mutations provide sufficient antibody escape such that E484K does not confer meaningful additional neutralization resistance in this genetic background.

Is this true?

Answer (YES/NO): NO